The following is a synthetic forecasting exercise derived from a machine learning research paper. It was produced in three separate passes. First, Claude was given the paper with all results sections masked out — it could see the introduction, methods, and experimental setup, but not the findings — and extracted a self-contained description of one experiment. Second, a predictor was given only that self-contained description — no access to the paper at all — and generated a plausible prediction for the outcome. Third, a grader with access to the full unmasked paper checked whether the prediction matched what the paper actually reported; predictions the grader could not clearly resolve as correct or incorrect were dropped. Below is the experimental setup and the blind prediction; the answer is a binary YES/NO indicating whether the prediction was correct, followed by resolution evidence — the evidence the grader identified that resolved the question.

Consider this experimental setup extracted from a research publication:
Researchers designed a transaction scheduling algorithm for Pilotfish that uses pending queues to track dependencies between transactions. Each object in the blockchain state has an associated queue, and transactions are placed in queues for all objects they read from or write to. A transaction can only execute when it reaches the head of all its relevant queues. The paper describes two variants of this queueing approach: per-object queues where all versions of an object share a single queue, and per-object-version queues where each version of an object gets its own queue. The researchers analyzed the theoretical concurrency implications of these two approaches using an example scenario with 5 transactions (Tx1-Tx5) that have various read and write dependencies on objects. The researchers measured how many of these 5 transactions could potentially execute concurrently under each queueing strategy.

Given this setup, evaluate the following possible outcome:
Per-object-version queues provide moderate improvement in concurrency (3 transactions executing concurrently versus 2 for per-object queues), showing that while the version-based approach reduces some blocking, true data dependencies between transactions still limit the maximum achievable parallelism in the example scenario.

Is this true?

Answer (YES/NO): NO